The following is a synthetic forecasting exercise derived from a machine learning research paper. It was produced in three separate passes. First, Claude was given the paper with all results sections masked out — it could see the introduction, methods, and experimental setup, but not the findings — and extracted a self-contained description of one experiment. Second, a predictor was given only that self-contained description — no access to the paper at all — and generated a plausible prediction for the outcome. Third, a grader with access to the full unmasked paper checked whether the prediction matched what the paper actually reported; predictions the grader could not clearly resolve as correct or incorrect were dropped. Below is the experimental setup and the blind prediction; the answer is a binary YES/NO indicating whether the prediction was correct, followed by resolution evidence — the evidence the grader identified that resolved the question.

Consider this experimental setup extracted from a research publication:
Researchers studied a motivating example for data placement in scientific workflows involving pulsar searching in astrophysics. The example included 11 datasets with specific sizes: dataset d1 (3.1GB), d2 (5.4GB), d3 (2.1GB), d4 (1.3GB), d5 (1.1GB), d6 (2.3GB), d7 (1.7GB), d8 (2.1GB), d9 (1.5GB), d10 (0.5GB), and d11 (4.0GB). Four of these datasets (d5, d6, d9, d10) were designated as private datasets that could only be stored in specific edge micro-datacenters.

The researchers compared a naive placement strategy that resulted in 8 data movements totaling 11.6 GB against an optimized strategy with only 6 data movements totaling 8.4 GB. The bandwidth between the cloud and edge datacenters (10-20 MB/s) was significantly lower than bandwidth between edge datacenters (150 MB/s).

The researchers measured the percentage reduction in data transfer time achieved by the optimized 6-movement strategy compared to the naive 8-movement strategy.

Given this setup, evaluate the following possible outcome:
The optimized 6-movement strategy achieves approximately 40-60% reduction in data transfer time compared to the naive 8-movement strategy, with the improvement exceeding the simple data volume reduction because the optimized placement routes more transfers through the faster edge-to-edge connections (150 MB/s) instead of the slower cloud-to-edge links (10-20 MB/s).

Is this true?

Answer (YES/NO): YES